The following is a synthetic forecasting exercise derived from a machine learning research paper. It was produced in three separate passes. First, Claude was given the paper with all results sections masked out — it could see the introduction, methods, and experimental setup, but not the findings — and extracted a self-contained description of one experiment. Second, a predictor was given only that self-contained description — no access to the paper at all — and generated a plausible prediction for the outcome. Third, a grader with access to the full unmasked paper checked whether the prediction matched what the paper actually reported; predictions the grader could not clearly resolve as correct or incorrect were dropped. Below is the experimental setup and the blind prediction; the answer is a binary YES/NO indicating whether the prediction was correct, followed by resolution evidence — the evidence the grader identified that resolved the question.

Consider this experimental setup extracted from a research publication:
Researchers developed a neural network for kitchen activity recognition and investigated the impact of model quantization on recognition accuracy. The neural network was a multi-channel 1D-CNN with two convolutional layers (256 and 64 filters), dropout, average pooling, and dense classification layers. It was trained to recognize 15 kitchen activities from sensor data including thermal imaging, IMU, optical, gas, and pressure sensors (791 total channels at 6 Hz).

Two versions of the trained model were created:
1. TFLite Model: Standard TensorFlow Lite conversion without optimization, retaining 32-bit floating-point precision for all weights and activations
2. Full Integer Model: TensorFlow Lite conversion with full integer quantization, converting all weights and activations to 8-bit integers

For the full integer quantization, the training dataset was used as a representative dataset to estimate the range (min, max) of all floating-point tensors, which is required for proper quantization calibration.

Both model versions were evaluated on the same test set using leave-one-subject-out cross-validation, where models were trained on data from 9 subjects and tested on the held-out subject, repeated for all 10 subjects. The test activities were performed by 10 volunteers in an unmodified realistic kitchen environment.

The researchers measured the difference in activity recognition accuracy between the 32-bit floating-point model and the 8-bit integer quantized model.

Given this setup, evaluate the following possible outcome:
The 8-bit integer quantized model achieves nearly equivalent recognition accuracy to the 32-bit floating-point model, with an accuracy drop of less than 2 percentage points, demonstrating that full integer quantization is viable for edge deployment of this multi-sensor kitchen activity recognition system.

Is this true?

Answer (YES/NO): YES